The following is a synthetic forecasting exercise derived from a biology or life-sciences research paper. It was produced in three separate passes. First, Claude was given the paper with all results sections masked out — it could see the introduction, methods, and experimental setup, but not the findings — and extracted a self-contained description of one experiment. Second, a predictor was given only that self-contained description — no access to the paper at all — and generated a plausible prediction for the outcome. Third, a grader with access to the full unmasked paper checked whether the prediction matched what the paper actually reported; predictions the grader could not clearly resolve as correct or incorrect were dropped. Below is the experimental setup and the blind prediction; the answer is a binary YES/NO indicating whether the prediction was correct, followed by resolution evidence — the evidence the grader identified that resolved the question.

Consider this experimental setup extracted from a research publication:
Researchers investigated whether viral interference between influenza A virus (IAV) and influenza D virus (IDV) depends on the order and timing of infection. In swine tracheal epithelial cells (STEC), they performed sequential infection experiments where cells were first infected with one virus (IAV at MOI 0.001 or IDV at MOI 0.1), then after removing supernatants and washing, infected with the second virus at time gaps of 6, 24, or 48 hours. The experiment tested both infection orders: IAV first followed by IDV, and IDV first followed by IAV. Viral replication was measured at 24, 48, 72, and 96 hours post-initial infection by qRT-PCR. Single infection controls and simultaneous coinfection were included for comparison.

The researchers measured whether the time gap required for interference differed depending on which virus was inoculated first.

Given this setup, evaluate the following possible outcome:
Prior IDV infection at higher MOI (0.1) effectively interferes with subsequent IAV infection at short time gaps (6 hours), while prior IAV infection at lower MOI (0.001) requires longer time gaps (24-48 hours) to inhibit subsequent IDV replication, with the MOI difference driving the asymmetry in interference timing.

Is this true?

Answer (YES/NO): NO